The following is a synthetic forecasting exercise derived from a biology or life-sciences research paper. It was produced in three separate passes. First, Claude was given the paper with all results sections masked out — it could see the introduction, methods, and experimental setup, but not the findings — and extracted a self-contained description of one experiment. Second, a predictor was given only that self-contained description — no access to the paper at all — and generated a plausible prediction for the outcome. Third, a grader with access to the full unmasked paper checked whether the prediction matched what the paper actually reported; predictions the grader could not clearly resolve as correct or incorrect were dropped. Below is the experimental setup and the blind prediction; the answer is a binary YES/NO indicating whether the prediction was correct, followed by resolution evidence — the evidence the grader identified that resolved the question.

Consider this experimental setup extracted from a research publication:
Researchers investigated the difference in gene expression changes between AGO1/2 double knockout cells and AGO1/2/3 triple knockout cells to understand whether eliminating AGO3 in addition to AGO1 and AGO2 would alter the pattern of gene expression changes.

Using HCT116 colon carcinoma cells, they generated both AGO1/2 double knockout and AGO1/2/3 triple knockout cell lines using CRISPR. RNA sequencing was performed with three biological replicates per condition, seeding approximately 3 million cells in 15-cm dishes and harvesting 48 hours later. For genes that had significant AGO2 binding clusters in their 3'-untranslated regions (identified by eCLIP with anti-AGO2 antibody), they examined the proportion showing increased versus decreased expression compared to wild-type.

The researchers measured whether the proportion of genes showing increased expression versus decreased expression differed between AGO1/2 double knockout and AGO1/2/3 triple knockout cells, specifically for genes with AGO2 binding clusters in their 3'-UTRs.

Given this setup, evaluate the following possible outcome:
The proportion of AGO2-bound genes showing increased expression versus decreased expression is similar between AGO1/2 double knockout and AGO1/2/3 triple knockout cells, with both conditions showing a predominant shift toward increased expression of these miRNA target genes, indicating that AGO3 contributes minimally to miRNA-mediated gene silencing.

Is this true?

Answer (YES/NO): NO